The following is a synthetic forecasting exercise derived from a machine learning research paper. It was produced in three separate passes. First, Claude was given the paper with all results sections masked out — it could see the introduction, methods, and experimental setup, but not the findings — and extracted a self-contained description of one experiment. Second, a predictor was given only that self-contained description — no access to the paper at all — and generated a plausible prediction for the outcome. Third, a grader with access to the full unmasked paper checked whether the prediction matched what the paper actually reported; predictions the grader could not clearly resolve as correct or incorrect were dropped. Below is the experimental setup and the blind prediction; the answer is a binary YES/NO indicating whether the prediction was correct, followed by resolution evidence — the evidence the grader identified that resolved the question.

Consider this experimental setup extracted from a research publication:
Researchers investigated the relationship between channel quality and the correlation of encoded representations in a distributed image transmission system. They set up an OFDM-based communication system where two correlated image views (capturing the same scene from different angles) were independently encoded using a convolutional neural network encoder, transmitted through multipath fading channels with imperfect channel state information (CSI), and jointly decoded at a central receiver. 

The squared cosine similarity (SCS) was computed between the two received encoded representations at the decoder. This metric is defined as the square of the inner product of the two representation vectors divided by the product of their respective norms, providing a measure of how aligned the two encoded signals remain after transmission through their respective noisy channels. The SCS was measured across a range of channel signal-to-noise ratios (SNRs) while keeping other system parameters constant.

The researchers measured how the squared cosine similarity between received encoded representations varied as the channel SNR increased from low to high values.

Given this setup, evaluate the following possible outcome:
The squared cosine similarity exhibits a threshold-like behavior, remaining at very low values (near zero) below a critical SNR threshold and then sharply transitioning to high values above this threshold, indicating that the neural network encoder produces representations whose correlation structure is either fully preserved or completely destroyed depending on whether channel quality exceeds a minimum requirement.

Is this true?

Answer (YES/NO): NO